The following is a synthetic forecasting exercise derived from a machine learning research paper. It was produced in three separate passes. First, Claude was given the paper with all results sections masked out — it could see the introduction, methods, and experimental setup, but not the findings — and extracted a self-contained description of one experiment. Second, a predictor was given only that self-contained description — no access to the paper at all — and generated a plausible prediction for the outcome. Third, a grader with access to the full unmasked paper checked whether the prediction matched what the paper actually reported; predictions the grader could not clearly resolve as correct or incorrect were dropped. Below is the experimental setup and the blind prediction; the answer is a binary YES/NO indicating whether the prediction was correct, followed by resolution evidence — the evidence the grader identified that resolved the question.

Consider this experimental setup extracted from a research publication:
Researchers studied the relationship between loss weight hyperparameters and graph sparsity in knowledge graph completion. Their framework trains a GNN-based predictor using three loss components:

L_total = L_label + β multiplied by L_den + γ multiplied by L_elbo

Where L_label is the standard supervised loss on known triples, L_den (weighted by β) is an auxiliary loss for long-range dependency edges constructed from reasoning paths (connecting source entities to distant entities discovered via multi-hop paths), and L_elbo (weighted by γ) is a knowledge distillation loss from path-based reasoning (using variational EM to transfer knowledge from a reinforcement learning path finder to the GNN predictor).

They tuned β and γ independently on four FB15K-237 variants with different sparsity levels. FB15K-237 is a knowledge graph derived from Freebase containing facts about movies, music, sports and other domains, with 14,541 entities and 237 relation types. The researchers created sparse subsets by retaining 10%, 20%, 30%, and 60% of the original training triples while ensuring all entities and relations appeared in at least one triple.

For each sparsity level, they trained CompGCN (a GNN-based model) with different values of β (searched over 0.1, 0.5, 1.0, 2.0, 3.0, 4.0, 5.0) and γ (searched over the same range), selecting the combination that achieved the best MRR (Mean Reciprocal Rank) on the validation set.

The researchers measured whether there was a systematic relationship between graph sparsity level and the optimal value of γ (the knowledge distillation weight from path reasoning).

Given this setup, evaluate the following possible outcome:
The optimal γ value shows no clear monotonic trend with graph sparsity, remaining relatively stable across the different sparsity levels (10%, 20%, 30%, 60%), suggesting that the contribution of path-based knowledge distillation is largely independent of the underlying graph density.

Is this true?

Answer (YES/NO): NO